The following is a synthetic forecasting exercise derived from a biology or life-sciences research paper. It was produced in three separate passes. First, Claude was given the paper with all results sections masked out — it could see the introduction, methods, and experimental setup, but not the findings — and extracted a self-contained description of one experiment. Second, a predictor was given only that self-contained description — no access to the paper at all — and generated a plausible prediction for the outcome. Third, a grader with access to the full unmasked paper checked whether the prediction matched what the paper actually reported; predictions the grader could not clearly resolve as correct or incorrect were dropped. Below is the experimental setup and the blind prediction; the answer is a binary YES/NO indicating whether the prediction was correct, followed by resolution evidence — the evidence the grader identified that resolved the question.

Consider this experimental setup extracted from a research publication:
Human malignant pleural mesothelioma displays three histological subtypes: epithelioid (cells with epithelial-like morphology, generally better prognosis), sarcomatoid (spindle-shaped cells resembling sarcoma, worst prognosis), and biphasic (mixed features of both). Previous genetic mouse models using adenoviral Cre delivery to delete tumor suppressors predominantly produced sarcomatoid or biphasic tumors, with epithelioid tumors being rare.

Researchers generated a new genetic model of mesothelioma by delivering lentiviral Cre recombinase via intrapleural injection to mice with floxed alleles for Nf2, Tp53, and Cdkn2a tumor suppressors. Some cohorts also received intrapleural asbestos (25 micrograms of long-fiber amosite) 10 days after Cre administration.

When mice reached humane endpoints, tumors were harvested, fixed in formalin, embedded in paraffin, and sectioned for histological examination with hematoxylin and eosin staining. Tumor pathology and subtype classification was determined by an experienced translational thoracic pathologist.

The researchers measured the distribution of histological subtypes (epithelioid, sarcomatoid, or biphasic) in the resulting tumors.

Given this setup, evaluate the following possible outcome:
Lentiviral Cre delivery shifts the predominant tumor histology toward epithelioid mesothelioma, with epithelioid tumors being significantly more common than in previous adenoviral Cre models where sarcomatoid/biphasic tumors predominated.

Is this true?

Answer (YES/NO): YES